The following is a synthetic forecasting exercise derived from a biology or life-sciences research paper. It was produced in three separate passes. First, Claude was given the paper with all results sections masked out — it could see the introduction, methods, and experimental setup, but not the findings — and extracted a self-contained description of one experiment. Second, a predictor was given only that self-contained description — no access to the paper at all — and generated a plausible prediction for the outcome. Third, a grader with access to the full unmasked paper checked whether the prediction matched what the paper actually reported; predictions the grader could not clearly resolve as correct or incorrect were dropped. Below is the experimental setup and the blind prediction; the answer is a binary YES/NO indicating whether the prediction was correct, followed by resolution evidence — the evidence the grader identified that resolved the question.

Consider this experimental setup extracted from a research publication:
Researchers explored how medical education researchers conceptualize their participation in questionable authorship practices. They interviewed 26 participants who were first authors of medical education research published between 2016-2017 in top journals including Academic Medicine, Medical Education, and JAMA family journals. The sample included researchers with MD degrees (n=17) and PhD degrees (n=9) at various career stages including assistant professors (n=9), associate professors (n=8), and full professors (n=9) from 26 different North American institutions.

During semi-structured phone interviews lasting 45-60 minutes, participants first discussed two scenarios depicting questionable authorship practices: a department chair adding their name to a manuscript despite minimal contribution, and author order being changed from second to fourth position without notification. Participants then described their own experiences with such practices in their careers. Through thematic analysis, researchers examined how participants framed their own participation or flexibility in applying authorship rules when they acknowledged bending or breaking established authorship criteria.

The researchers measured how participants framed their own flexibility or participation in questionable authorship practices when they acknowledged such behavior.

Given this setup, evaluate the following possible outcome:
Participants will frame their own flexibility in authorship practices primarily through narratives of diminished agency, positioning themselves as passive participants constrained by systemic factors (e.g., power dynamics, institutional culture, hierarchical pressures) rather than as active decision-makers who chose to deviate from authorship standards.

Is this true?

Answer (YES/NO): NO